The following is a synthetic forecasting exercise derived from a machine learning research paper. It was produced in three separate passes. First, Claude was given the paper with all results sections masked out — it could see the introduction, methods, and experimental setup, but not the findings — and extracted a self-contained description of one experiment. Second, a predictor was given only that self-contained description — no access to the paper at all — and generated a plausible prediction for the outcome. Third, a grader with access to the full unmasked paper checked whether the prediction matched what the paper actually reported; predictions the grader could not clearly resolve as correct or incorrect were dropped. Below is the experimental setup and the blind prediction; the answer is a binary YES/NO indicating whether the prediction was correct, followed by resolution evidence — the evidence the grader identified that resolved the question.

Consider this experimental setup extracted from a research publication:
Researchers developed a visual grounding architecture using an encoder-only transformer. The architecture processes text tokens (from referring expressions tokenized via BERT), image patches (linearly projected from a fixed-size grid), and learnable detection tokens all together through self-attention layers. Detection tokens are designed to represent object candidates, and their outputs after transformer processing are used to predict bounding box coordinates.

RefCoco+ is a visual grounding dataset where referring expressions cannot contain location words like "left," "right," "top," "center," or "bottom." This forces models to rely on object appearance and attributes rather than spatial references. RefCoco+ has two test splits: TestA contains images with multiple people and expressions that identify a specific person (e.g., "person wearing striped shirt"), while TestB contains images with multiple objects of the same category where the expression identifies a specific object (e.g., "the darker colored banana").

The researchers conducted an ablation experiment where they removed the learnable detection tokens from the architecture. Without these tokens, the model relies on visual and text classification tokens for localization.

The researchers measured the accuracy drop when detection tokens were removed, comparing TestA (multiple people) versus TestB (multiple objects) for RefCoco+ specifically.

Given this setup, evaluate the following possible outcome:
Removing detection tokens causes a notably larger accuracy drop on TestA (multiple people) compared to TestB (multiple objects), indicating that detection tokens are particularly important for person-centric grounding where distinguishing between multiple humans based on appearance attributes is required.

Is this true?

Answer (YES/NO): NO